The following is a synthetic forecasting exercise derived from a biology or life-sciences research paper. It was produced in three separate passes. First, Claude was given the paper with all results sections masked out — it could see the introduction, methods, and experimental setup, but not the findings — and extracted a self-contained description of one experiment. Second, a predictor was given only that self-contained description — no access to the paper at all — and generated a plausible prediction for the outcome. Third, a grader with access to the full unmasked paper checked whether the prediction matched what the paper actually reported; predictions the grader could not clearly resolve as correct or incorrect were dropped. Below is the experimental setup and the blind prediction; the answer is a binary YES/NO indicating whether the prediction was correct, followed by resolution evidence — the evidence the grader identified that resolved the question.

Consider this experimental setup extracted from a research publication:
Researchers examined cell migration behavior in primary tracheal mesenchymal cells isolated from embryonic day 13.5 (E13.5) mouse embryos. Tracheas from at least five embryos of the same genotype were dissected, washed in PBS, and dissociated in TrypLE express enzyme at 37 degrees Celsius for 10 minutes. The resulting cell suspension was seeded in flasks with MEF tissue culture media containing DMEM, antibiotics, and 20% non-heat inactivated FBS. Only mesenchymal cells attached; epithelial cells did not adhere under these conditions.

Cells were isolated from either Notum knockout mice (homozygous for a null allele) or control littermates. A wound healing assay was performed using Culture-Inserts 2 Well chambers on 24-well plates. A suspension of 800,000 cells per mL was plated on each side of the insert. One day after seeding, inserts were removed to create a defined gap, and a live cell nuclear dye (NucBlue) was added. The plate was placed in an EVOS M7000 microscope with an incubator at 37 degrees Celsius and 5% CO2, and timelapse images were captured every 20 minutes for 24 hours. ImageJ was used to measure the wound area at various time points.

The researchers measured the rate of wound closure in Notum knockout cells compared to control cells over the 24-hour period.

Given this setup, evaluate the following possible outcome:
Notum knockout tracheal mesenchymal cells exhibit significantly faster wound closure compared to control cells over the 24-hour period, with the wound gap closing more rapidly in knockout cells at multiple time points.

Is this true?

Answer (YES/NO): NO